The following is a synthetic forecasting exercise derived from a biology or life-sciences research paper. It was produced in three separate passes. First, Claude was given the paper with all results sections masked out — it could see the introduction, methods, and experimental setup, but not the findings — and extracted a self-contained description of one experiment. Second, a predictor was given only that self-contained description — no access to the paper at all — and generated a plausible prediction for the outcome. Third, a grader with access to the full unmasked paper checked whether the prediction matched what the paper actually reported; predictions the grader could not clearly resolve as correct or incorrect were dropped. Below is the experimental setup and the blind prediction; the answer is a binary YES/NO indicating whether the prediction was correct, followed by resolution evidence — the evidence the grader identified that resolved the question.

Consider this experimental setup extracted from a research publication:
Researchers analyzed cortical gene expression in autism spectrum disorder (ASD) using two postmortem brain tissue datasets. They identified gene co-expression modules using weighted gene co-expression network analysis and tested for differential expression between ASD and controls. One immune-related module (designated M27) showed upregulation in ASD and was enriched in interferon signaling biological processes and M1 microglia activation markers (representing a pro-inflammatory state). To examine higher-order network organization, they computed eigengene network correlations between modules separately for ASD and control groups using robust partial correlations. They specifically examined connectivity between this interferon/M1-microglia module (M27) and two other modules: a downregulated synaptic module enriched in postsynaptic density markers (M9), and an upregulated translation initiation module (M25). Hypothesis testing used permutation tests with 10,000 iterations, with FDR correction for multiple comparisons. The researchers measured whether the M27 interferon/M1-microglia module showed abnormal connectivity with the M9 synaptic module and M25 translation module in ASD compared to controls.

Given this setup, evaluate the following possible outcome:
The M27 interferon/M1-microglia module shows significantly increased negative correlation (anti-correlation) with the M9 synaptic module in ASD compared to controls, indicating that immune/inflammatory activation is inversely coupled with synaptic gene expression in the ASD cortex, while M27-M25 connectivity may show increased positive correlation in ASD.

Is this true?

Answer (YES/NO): YES